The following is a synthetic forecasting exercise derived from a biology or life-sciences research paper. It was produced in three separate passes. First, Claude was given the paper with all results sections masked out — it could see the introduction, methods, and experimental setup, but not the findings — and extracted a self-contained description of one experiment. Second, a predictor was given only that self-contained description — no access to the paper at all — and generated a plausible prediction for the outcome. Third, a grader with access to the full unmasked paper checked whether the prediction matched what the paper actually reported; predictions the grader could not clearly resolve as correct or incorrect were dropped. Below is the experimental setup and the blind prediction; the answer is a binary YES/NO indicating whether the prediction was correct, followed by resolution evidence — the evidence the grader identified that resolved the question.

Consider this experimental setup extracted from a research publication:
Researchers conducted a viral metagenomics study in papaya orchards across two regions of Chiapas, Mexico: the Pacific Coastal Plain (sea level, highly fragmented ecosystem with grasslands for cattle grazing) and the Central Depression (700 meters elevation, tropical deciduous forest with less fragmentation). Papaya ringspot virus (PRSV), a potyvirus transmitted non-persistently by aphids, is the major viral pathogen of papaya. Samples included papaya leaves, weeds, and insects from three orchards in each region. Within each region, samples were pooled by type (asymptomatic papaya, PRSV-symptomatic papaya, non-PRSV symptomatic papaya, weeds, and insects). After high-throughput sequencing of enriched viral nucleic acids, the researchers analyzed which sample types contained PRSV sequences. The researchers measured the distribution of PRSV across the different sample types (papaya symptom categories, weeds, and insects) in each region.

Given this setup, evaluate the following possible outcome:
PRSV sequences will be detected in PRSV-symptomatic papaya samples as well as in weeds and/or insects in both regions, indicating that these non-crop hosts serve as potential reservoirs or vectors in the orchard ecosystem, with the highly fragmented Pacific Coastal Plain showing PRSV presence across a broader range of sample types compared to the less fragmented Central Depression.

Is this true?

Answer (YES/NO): NO